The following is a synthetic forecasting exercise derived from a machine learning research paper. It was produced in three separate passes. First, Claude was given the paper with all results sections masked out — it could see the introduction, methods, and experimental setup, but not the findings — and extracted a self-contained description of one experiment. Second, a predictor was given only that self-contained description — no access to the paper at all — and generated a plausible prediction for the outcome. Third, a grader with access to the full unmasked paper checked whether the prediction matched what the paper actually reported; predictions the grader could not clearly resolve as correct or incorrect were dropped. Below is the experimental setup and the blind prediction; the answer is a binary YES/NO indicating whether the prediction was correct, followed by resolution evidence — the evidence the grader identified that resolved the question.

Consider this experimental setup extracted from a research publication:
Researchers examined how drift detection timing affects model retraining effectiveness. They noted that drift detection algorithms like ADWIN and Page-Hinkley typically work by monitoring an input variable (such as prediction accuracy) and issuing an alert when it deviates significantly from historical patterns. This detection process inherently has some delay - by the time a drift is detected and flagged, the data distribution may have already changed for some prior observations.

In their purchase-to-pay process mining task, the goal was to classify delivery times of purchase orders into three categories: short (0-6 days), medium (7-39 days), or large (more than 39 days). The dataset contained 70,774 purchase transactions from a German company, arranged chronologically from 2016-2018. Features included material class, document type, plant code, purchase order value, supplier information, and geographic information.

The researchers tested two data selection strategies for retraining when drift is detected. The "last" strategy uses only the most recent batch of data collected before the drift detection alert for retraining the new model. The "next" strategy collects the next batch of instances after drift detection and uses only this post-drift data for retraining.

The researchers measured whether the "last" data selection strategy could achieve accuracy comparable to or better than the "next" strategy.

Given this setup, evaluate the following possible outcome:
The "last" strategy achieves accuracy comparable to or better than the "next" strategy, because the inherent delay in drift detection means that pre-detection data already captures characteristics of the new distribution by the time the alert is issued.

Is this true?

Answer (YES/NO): YES